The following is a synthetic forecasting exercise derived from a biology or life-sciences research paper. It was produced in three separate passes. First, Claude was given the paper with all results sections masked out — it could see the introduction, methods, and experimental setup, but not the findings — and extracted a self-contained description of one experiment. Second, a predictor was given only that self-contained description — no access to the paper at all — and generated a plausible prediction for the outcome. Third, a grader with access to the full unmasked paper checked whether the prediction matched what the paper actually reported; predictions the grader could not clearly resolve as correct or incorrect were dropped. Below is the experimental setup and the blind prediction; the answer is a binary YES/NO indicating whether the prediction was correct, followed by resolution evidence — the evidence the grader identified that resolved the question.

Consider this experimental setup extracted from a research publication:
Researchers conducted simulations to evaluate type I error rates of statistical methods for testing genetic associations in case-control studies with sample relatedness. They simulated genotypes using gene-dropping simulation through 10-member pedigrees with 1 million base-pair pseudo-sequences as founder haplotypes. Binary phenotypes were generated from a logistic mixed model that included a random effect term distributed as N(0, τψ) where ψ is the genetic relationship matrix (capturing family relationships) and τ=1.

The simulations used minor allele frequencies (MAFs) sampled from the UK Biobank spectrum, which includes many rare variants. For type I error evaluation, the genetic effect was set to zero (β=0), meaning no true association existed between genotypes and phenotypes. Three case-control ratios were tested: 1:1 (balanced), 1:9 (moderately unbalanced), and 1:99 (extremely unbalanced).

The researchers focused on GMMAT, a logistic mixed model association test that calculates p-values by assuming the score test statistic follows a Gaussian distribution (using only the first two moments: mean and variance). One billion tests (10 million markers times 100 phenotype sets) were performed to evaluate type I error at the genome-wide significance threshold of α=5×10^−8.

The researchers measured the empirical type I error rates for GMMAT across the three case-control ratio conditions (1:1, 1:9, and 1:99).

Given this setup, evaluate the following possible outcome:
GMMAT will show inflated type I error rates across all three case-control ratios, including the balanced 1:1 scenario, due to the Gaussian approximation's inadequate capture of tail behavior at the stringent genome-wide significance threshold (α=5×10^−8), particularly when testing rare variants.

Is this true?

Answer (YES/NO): NO